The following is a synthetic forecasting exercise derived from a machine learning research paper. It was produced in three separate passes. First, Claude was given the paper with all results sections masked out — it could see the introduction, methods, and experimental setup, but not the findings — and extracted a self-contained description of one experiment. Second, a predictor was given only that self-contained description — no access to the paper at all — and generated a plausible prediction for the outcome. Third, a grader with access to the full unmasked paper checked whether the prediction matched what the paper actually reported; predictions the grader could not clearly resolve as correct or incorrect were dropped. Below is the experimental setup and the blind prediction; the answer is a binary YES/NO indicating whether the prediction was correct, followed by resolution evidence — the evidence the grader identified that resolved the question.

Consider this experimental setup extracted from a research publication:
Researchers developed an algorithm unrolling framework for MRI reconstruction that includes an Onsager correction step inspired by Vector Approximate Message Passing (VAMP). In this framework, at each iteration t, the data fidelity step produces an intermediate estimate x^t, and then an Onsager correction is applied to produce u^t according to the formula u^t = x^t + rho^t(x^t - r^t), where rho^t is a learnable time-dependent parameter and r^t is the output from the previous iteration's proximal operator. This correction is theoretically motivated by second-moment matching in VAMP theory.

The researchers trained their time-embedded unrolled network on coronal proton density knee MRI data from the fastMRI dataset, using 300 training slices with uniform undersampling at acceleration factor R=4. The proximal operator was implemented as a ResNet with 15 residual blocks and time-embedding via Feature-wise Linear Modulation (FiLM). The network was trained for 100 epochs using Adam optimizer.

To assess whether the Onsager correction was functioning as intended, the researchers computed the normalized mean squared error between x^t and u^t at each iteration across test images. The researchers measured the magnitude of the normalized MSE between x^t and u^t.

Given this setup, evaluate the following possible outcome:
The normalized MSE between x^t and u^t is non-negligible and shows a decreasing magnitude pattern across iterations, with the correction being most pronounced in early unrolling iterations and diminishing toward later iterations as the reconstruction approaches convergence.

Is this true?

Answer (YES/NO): NO